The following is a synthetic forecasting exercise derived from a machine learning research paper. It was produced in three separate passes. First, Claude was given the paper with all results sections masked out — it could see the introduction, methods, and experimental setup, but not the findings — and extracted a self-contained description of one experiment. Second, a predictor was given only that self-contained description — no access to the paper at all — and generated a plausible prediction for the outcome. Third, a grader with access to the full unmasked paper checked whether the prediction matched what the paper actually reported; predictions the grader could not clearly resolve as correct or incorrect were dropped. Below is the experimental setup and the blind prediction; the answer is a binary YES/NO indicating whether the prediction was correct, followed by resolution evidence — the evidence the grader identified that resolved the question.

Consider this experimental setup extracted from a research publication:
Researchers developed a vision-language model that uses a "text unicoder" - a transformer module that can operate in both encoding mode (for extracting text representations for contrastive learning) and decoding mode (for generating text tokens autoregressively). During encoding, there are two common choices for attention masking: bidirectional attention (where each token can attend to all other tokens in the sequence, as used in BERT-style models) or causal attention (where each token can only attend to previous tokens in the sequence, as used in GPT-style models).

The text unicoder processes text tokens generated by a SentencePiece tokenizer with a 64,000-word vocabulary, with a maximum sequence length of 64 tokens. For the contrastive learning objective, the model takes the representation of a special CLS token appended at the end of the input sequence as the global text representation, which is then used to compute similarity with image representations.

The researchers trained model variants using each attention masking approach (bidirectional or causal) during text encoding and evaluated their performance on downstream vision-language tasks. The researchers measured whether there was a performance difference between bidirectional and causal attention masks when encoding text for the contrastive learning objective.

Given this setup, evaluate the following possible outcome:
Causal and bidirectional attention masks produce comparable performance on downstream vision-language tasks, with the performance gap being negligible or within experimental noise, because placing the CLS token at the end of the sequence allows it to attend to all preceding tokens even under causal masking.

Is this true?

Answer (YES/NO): YES